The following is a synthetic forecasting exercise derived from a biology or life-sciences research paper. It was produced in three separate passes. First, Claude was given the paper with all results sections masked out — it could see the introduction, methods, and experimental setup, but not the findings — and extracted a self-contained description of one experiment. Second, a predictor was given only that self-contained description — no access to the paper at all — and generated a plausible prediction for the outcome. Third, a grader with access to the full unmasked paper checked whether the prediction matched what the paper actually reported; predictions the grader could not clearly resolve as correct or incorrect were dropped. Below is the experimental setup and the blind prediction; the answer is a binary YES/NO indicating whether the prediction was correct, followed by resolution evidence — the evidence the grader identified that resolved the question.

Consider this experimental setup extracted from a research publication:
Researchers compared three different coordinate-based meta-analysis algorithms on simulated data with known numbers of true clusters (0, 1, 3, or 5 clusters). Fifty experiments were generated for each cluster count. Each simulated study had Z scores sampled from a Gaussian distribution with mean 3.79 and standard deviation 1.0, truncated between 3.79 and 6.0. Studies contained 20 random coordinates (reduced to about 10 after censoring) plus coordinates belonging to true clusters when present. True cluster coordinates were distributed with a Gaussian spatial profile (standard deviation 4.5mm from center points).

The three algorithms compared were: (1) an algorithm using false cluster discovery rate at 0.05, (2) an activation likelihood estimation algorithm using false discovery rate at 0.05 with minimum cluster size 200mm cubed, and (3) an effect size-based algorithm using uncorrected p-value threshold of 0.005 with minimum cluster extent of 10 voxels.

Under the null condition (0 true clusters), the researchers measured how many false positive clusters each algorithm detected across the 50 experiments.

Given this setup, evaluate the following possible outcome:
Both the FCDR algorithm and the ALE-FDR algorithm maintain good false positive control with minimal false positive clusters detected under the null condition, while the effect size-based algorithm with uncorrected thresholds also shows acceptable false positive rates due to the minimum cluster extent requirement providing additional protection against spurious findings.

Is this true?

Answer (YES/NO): NO